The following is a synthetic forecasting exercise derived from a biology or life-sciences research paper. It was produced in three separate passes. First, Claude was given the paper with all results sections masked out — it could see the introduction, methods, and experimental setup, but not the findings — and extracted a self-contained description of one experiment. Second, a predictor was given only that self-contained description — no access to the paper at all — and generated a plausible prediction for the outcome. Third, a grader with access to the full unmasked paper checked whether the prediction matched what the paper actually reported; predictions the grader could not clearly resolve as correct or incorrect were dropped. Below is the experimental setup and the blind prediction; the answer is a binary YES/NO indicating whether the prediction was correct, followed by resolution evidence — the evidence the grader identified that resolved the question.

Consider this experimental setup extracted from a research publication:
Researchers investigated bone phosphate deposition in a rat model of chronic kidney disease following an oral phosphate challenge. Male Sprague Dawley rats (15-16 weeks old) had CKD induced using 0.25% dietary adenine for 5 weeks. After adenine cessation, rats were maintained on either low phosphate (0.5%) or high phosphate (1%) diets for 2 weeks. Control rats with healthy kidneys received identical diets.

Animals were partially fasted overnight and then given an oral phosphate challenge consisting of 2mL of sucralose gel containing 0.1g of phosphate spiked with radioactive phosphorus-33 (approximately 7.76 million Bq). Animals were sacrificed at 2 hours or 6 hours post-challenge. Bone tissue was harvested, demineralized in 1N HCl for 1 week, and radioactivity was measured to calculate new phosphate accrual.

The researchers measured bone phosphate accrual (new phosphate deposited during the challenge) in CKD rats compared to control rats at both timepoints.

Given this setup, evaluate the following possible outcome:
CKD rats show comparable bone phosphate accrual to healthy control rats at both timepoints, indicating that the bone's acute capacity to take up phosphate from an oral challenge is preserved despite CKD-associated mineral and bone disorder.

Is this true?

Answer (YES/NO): NO